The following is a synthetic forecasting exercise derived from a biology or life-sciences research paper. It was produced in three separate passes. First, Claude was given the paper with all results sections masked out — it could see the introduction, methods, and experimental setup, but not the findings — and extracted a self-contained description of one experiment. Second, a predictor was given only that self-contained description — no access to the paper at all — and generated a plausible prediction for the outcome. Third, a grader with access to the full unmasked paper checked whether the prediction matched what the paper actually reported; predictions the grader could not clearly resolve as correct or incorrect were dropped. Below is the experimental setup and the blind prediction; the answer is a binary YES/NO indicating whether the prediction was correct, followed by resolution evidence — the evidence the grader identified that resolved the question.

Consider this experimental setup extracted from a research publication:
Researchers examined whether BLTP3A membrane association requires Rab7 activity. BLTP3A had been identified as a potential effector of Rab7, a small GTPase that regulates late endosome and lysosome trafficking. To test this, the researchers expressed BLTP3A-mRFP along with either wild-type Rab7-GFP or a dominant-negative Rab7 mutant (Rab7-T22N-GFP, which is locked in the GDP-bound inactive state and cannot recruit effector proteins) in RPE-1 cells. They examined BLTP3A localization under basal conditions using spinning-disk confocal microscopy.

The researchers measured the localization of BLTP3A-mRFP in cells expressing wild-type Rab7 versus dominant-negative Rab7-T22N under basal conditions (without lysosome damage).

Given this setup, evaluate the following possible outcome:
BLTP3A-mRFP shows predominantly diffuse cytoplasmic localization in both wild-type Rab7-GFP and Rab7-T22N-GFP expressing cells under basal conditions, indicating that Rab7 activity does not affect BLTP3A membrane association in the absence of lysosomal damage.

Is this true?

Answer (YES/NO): NO